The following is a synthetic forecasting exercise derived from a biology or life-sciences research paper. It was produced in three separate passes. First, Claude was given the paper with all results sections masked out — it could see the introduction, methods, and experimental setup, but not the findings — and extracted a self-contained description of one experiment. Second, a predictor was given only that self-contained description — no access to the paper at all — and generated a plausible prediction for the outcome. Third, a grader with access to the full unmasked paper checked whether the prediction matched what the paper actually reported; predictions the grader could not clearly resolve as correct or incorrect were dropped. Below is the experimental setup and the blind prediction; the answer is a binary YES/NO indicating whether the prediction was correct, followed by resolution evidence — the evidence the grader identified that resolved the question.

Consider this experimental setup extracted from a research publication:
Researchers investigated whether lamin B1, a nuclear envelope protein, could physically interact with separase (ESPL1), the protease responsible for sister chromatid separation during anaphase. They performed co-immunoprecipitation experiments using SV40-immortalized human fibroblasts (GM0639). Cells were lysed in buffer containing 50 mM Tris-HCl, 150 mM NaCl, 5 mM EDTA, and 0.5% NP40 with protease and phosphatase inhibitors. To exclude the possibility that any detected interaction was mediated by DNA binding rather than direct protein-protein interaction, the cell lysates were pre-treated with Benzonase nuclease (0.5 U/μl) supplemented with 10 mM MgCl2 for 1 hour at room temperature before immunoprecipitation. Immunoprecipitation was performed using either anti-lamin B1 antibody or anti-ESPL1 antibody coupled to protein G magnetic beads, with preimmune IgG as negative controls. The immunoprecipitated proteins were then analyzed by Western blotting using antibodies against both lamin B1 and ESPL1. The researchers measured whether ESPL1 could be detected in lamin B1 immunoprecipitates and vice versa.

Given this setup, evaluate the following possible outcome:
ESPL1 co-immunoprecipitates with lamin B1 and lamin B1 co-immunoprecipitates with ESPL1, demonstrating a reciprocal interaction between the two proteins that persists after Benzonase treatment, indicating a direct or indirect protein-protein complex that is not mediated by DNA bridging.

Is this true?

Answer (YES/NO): YES